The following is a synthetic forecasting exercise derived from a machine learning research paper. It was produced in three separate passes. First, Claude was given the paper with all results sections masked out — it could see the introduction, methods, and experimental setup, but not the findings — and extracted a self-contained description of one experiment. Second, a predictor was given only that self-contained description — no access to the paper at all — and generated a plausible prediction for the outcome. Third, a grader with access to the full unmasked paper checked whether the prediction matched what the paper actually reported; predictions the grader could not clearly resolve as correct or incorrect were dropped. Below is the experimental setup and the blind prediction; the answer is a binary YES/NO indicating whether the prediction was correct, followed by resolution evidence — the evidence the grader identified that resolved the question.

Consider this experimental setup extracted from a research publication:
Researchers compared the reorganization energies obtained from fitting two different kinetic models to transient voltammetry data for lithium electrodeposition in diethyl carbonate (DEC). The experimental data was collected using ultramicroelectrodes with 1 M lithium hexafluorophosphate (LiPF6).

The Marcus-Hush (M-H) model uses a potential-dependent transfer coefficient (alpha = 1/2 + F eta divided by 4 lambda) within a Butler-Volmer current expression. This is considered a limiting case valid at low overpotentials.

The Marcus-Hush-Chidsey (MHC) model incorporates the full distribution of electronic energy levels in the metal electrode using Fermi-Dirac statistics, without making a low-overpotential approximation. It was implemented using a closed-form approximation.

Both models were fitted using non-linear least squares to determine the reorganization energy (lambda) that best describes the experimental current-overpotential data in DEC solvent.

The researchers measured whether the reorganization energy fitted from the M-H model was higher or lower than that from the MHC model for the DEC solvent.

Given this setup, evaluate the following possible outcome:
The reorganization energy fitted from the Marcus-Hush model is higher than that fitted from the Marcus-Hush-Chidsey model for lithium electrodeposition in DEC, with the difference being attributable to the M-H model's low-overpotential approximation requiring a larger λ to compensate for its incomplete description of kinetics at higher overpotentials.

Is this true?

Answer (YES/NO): YES